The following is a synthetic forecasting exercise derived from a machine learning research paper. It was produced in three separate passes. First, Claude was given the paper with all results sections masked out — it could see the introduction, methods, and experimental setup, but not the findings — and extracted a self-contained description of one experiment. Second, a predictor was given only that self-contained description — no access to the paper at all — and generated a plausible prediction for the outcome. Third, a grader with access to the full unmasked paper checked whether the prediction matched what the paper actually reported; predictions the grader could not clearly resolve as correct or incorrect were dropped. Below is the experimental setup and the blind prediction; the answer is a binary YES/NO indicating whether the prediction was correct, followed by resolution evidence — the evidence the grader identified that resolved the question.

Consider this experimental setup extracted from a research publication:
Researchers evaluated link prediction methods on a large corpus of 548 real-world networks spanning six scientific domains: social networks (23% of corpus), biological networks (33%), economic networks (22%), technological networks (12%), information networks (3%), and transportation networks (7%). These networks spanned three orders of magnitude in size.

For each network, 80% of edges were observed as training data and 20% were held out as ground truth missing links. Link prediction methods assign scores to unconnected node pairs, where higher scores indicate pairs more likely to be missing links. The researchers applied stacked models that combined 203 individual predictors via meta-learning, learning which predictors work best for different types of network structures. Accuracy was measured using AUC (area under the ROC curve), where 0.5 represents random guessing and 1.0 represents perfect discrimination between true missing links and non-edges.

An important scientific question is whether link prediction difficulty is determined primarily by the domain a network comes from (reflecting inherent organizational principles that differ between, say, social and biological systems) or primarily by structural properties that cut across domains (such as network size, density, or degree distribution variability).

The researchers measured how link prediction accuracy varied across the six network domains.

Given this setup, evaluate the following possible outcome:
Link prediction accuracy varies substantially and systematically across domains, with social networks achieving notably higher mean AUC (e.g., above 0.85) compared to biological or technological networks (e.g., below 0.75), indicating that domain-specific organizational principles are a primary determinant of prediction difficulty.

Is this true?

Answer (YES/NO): NO